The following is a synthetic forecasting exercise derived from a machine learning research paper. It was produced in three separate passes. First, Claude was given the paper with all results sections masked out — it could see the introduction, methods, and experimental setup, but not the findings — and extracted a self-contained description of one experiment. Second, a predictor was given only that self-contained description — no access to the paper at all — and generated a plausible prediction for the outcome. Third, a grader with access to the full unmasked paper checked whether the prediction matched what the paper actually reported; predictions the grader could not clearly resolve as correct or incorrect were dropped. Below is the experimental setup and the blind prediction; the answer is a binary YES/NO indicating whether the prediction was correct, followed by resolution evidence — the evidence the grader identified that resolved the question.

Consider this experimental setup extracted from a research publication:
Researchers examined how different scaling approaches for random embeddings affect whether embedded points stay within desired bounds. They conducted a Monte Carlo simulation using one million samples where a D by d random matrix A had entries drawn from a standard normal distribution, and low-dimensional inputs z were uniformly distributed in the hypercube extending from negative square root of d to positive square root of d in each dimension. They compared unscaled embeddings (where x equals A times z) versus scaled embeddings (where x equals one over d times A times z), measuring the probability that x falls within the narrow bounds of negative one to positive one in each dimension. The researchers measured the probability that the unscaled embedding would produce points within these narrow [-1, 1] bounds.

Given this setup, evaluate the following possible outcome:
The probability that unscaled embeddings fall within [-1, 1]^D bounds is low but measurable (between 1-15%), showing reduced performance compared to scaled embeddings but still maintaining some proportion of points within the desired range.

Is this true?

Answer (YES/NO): NO